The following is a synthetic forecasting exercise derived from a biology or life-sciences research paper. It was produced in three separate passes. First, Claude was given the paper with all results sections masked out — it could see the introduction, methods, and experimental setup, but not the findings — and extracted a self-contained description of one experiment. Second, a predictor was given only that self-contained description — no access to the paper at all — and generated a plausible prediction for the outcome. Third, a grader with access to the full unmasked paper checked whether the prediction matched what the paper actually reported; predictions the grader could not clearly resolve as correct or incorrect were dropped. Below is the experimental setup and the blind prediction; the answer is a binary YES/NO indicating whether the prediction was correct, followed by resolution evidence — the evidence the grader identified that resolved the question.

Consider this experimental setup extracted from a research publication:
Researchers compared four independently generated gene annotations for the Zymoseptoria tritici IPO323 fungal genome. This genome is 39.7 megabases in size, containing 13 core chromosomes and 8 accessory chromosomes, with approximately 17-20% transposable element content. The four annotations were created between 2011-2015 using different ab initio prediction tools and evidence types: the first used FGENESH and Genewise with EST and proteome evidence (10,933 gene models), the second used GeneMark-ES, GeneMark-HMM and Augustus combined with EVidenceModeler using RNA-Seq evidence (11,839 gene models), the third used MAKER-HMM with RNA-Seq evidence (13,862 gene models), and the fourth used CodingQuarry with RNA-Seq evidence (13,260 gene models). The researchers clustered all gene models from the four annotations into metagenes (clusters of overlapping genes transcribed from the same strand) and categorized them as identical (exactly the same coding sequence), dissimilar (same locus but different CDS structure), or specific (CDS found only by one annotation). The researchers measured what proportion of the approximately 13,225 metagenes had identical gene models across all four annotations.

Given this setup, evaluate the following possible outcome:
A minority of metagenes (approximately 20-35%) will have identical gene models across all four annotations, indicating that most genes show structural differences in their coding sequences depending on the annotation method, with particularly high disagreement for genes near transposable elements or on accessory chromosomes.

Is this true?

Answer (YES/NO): YES